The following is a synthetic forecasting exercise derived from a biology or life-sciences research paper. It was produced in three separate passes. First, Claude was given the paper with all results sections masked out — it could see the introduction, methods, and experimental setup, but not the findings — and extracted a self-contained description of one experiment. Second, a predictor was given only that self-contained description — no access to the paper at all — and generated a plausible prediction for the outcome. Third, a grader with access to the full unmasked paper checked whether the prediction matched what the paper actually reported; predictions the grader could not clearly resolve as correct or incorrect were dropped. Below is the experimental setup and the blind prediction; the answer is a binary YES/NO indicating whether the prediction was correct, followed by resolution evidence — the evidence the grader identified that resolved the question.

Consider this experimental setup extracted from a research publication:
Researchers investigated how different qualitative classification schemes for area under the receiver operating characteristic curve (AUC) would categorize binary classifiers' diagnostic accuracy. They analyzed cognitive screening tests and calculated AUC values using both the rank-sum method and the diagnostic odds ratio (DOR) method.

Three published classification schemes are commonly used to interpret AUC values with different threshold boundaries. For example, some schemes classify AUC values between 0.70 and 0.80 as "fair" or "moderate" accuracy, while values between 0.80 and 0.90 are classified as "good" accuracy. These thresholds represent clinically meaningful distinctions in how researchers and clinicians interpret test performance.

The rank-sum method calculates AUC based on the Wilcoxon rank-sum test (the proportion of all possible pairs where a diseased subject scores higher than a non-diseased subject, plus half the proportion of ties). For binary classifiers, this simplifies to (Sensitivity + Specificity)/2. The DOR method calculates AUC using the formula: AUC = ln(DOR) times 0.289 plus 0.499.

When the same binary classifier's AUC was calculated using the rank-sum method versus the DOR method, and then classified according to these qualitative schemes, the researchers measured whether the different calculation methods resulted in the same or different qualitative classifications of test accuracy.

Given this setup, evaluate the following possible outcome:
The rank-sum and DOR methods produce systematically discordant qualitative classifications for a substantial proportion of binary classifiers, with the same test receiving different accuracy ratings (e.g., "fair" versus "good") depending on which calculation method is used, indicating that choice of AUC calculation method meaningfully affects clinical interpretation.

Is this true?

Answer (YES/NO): YES